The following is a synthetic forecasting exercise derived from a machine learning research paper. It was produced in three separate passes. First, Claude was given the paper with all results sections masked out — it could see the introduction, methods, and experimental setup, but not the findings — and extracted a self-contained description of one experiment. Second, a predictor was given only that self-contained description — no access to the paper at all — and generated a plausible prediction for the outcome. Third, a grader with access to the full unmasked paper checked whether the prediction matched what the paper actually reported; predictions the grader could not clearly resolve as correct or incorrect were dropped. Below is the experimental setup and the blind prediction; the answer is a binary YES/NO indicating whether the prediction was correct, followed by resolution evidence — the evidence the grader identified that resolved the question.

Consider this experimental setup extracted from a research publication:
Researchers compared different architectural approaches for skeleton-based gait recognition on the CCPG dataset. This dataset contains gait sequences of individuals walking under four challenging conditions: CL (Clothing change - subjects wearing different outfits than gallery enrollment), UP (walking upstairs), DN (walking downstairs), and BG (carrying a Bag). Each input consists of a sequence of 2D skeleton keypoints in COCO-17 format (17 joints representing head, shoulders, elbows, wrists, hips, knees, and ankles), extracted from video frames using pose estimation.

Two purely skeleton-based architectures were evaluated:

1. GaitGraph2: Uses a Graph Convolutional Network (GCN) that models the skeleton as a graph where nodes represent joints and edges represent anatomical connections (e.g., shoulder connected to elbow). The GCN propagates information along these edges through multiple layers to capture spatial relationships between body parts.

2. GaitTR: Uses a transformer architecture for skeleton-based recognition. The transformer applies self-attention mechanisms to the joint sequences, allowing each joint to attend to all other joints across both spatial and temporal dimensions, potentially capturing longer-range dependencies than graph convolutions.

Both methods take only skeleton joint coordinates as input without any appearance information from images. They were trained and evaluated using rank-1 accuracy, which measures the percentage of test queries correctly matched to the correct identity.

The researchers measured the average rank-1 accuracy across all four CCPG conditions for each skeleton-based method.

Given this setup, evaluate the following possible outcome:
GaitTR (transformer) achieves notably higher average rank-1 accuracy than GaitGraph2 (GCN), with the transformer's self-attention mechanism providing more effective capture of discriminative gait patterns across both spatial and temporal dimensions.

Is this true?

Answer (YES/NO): YES